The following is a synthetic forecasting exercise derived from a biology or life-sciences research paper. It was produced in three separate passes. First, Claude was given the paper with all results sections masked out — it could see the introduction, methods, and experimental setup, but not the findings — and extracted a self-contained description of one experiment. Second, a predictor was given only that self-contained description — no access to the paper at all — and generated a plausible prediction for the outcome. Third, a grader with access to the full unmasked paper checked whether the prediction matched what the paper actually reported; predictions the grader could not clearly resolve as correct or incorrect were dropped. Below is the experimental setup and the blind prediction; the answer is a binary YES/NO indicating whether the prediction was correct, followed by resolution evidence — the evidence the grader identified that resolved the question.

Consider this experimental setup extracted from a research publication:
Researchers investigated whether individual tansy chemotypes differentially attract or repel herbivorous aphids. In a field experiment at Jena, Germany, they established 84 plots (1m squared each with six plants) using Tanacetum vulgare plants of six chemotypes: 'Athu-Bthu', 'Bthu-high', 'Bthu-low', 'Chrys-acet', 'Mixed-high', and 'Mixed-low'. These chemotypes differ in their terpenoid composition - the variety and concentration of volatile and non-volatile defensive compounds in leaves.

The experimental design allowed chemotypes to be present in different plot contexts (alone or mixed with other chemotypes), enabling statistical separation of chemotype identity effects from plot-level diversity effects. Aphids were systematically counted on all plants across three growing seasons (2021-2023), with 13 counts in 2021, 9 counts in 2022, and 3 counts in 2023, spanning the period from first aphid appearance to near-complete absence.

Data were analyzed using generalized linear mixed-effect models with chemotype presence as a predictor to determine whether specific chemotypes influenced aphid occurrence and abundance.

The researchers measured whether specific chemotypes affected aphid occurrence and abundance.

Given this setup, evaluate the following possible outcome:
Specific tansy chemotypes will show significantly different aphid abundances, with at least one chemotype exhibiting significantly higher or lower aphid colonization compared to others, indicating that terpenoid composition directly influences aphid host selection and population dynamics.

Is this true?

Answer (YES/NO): YES